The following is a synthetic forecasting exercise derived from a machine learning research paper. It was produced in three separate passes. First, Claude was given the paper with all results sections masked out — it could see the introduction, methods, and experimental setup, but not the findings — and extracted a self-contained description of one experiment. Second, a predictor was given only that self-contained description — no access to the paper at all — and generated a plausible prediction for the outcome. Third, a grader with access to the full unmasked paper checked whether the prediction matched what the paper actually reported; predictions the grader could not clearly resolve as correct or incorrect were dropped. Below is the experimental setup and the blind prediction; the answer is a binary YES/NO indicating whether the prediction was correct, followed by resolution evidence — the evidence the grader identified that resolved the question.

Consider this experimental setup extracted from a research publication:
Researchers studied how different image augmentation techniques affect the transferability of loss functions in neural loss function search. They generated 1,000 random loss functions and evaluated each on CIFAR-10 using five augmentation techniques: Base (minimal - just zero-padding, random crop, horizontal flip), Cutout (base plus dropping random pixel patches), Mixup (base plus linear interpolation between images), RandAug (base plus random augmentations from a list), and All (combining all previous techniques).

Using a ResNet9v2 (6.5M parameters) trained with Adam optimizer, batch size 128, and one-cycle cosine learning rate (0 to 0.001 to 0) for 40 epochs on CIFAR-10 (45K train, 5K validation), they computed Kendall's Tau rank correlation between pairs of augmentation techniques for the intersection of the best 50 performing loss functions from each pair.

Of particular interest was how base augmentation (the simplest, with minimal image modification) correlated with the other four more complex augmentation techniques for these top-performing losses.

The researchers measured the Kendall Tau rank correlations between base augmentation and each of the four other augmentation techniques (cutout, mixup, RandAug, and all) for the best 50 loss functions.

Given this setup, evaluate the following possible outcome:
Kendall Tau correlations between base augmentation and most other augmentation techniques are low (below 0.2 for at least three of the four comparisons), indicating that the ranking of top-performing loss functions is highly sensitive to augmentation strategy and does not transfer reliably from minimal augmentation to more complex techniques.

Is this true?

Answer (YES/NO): YES